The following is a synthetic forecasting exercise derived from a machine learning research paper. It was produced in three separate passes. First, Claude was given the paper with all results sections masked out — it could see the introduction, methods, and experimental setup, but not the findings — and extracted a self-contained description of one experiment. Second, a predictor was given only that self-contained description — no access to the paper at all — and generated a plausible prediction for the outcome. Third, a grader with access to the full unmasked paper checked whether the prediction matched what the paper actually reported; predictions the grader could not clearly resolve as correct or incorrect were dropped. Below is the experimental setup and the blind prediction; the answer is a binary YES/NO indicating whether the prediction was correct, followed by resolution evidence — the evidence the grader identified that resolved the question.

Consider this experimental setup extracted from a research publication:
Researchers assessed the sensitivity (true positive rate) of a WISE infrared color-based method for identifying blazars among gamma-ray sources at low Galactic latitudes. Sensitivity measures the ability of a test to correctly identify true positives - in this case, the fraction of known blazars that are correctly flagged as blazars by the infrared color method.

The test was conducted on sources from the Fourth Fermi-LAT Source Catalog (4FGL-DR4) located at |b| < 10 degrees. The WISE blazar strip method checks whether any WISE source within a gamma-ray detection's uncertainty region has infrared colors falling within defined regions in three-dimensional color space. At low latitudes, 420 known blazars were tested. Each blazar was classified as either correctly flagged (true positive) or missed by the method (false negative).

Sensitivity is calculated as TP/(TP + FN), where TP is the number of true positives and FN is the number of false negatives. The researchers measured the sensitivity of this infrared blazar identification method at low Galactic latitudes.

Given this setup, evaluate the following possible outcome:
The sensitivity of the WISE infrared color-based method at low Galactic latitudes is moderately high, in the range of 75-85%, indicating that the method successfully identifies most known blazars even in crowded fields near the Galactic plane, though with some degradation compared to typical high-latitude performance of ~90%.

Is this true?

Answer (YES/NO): YES